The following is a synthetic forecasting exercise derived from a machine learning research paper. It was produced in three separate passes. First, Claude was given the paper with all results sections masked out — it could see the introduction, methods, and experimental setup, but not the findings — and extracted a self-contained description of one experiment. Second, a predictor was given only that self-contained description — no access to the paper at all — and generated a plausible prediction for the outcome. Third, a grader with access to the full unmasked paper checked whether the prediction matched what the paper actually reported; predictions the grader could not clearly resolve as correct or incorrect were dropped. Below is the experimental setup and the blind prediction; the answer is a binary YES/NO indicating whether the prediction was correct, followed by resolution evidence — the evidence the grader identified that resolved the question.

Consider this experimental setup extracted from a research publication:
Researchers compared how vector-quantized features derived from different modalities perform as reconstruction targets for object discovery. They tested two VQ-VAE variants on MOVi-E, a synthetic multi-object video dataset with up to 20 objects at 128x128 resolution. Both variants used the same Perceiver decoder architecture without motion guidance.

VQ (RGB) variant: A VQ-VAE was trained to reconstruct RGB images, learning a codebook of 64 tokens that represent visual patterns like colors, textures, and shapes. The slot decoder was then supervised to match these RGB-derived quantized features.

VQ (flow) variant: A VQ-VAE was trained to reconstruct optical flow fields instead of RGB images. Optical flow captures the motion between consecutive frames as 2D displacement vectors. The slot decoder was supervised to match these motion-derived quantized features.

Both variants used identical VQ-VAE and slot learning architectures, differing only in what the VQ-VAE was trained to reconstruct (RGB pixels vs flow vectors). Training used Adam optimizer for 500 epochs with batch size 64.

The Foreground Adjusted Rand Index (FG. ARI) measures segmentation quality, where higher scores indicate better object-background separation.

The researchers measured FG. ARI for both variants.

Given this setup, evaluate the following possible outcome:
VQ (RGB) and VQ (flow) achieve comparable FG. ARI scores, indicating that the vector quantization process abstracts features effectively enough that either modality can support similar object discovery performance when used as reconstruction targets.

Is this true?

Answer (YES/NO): NO